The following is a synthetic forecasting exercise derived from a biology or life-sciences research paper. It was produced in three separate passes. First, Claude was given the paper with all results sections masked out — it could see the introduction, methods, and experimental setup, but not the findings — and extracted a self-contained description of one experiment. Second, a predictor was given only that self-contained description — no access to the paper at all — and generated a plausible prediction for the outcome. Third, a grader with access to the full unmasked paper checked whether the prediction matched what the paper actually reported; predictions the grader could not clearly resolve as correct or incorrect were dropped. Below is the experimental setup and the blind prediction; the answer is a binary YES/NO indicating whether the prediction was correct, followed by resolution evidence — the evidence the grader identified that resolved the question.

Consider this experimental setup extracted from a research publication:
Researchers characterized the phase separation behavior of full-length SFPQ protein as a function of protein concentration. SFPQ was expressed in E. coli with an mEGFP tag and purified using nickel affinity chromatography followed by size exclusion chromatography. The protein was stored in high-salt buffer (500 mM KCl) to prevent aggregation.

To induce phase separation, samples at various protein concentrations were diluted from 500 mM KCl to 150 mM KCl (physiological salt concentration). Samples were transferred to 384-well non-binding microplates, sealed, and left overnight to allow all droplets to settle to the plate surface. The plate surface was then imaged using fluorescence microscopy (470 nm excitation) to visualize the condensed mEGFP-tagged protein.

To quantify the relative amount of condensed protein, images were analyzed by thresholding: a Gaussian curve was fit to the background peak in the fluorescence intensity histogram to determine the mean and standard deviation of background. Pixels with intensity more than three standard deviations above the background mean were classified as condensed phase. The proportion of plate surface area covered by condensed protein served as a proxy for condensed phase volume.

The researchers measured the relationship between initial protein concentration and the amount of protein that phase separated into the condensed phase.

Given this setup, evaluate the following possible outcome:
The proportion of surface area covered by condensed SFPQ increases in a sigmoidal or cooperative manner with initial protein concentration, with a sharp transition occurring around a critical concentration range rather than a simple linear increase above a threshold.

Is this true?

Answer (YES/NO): NO